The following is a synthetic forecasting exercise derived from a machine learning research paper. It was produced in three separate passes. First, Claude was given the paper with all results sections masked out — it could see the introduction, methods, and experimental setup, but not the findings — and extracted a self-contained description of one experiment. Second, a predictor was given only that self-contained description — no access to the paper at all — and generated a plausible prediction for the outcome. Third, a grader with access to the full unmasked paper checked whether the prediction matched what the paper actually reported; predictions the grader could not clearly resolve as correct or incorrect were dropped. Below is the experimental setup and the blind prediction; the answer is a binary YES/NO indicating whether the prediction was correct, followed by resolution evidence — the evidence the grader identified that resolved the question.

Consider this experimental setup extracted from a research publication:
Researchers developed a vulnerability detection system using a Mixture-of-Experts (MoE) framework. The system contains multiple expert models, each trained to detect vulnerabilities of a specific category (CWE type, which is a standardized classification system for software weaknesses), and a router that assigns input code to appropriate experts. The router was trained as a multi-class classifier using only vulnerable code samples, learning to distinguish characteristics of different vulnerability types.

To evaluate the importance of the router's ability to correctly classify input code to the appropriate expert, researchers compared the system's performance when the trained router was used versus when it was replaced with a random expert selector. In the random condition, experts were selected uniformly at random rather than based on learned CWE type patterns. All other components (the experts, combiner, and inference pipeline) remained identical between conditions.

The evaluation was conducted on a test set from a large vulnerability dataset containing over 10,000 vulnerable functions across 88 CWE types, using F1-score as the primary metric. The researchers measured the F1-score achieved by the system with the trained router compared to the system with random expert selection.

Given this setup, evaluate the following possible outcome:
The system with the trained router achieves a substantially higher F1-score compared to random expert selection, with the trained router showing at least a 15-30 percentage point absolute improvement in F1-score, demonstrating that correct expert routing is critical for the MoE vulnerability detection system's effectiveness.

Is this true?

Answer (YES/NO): NO